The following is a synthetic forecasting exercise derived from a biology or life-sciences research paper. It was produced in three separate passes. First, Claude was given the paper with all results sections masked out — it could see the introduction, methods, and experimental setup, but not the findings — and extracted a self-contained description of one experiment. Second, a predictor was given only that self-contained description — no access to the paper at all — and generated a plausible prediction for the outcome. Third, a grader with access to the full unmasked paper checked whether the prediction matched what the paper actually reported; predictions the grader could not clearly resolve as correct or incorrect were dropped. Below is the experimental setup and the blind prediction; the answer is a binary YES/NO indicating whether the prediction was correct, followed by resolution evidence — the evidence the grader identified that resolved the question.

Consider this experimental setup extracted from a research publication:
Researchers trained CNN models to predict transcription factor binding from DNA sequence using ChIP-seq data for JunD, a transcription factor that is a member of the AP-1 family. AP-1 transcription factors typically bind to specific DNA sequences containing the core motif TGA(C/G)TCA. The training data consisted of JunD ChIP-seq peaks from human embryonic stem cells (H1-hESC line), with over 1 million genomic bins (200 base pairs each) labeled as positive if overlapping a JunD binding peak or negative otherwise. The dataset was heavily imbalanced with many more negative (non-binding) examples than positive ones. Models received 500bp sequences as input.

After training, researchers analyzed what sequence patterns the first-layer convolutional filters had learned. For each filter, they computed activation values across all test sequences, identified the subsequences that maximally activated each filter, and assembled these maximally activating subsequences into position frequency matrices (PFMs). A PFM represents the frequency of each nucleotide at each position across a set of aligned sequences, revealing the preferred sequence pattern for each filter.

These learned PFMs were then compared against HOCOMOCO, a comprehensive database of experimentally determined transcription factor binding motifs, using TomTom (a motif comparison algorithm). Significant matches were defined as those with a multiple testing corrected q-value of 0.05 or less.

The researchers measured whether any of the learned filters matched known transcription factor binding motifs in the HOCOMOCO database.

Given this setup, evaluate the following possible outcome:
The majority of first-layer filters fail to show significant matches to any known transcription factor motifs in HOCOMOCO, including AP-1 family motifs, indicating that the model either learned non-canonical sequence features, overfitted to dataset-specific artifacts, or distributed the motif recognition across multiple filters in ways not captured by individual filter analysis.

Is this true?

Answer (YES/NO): NO